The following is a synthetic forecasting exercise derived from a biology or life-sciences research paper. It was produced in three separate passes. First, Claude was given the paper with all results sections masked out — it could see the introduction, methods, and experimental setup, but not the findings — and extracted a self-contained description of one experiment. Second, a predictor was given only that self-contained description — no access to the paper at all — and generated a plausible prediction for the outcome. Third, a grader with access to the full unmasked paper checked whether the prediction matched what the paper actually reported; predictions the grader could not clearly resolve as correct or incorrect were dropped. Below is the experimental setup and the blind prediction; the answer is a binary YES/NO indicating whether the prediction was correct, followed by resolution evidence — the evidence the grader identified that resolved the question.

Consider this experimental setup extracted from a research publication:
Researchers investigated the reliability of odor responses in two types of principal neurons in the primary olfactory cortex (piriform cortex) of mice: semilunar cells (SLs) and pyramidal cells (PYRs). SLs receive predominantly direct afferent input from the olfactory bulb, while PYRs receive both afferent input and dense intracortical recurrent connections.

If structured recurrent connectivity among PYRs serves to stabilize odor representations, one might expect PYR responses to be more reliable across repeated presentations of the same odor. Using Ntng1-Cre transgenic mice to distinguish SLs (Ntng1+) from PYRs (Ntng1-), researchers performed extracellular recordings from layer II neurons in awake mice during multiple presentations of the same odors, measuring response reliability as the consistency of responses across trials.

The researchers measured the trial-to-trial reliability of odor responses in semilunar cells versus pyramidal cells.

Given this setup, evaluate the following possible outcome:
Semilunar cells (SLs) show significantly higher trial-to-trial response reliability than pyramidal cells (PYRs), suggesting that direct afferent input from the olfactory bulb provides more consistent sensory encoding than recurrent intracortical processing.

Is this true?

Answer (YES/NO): NO